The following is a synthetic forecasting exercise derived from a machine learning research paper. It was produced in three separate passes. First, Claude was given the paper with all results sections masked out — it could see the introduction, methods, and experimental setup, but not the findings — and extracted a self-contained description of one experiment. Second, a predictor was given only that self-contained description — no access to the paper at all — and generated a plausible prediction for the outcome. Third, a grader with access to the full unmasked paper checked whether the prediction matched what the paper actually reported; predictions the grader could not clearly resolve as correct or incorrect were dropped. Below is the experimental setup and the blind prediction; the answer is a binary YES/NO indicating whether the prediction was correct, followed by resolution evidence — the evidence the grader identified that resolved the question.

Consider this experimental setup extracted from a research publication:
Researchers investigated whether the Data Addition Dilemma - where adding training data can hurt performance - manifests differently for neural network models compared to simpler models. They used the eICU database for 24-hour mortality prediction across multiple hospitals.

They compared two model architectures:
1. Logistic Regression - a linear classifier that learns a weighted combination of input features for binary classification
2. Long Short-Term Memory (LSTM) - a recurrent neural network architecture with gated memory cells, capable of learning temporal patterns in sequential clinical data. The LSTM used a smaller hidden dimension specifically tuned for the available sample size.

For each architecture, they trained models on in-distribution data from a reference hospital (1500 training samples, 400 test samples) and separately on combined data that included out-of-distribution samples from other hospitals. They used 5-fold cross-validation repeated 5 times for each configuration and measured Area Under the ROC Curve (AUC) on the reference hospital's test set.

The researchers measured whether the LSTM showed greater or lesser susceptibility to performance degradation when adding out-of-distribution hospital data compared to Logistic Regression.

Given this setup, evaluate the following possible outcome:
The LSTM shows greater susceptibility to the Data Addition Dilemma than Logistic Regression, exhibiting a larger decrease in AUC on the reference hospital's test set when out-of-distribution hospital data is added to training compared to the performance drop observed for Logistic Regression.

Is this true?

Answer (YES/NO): NO